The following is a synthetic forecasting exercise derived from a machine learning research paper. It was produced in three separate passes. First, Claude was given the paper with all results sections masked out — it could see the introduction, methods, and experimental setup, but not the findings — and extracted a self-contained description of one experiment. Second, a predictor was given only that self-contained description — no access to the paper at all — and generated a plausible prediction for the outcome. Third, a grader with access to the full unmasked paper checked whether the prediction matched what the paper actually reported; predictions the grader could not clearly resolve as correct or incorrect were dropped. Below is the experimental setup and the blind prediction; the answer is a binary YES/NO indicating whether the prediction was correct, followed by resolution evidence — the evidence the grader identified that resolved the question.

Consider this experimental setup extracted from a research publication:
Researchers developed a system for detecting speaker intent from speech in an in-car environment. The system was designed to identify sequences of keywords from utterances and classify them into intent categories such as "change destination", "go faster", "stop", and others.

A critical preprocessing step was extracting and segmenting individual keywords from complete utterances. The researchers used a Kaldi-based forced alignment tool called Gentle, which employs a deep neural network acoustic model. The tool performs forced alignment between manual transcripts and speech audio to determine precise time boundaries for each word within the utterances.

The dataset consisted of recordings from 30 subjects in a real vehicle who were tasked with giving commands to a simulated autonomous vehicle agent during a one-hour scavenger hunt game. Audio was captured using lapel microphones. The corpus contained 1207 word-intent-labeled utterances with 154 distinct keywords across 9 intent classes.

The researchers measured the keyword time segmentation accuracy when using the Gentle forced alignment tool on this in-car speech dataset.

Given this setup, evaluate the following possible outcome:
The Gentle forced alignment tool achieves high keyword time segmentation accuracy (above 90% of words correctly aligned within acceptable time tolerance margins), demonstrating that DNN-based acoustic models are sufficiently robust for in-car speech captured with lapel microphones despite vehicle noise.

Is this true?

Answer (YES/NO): YES